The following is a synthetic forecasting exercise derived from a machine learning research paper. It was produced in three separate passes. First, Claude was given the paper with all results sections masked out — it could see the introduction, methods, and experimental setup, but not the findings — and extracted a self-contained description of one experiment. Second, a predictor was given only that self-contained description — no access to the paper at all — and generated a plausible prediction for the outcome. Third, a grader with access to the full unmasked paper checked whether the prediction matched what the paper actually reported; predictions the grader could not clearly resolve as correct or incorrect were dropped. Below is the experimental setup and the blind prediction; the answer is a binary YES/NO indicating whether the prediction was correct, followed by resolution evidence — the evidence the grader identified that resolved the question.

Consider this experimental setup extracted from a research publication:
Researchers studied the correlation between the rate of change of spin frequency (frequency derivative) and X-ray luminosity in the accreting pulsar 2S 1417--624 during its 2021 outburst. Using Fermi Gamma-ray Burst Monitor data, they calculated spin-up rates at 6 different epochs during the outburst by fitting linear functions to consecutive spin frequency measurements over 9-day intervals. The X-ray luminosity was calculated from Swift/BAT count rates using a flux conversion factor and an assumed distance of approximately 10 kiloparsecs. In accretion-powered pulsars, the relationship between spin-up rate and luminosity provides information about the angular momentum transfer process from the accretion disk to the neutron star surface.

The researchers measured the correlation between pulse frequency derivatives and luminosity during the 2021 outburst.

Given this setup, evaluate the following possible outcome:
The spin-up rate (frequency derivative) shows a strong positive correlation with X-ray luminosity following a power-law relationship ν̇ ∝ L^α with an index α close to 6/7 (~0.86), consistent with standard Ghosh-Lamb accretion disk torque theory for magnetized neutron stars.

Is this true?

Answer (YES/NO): YES